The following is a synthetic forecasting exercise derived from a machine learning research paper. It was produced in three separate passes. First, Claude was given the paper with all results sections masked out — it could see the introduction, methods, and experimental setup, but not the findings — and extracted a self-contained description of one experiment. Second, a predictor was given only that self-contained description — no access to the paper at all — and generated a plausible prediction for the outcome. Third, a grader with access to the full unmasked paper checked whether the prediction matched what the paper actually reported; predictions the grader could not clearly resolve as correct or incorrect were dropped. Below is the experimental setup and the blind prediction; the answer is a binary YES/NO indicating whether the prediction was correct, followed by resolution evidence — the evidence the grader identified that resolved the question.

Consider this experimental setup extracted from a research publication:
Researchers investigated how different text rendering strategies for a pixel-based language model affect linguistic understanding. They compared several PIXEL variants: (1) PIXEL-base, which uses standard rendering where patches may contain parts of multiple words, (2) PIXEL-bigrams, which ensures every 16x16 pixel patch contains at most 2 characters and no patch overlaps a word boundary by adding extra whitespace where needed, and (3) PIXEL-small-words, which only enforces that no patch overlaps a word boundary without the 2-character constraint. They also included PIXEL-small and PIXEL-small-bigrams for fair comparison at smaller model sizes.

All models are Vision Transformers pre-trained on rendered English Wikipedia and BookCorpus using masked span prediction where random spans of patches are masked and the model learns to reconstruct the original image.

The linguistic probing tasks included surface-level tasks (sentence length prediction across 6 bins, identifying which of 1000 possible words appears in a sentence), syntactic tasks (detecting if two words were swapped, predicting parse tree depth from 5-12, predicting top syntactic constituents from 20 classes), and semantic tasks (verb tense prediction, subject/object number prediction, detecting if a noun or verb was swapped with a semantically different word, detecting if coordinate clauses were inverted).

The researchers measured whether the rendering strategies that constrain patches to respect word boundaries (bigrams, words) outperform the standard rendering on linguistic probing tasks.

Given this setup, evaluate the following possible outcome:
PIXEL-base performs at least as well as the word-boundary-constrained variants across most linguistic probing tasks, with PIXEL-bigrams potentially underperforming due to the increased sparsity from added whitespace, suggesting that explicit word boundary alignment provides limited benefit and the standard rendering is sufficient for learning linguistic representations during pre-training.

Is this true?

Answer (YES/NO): NO